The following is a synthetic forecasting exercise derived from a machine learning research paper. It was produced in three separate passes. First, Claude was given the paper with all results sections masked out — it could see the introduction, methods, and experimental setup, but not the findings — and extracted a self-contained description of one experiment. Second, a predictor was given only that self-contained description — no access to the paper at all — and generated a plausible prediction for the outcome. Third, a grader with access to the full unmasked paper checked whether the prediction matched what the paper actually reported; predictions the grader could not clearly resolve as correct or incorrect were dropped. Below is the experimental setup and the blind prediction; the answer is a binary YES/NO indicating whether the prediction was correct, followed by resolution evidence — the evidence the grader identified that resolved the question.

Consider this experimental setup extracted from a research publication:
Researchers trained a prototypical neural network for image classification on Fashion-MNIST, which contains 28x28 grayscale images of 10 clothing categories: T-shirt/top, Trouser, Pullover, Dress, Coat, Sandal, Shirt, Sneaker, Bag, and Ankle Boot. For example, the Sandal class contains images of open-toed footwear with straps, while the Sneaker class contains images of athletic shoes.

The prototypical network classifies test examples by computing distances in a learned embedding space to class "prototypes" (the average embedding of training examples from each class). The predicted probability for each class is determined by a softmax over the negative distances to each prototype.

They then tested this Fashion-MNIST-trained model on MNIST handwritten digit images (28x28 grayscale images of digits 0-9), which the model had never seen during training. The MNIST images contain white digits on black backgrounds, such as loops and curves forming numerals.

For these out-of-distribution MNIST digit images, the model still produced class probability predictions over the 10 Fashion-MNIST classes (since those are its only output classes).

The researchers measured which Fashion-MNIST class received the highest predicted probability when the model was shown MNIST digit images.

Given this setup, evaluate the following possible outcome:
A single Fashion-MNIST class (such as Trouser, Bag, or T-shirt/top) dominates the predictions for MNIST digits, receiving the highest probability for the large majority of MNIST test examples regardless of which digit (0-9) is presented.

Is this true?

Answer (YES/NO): YES